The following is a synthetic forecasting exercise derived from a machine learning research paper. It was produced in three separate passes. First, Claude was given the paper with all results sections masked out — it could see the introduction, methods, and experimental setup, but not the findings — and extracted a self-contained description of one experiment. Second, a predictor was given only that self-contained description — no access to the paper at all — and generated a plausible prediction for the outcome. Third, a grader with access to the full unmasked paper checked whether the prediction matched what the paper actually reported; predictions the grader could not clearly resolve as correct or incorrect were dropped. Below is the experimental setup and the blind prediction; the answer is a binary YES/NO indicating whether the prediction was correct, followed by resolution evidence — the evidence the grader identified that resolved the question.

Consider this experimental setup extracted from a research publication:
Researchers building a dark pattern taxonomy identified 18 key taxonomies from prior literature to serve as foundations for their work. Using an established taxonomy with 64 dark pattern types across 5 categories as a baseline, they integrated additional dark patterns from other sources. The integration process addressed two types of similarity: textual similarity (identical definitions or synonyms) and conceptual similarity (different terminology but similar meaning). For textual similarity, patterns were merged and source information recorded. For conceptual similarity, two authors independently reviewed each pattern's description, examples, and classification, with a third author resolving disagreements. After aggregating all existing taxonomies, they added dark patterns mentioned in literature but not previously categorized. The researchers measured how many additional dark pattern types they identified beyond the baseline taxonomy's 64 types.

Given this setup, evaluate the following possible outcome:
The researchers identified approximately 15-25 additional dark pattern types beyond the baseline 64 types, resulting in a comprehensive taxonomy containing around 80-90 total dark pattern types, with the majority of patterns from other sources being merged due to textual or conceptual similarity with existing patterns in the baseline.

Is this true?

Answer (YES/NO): NO